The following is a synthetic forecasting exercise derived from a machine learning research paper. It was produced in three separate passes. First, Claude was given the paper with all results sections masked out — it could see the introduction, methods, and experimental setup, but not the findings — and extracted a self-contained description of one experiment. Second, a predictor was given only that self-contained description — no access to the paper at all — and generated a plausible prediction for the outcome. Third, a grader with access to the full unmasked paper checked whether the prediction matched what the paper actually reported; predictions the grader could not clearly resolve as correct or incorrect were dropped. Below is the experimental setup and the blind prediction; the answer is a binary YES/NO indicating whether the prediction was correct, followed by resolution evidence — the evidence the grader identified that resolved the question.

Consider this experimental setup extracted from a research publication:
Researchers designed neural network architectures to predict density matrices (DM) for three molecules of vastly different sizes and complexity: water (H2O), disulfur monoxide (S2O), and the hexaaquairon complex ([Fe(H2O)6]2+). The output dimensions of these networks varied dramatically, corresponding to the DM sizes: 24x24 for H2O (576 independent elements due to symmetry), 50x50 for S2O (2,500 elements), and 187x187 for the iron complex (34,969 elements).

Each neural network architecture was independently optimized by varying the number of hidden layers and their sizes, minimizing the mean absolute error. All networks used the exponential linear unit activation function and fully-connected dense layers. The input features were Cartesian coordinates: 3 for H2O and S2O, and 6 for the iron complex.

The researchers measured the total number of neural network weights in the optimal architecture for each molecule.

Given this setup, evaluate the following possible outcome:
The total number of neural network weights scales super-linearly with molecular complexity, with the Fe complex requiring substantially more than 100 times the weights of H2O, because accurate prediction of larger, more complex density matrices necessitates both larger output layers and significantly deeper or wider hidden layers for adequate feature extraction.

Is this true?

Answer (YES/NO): NO